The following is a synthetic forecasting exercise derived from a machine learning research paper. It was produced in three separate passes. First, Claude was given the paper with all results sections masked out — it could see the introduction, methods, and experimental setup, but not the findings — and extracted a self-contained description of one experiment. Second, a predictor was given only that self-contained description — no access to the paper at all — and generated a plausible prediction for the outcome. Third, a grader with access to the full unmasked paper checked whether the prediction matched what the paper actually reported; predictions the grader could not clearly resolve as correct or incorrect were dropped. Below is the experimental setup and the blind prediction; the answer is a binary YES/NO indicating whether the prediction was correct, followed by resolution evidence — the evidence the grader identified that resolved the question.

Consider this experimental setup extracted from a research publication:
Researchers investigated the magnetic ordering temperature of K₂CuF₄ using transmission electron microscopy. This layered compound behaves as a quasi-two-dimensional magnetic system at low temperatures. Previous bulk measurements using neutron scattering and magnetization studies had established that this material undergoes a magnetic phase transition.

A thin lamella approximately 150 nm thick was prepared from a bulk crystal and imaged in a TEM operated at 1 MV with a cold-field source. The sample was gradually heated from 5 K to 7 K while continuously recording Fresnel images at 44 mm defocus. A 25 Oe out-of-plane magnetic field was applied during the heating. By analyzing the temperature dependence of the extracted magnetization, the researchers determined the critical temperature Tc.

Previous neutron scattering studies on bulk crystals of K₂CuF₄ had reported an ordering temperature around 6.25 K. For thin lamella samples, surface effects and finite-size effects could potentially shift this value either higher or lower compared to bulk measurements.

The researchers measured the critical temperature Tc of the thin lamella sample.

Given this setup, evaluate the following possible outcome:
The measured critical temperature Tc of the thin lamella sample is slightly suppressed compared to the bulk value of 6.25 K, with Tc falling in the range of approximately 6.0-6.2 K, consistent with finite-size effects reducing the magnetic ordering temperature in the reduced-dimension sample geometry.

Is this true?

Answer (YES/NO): NO